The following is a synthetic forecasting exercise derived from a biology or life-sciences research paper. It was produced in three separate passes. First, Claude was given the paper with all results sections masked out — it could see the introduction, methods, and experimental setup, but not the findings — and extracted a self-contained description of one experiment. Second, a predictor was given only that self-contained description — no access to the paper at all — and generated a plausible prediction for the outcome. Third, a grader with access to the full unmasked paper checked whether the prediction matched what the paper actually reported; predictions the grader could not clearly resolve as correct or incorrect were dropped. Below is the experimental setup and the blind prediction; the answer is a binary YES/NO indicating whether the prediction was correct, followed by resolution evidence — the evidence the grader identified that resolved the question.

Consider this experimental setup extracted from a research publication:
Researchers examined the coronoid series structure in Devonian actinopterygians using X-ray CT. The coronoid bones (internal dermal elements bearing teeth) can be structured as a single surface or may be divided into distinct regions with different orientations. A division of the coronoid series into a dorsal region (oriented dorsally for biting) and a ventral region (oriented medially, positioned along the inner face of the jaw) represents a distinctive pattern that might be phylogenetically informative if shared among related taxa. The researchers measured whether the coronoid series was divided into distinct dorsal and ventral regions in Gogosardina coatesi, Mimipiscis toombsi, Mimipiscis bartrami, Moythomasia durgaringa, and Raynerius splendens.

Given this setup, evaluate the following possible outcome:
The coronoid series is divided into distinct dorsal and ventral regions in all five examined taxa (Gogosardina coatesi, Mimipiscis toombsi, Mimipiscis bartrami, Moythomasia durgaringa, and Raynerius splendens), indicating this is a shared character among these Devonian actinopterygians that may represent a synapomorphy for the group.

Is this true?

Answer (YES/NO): YES